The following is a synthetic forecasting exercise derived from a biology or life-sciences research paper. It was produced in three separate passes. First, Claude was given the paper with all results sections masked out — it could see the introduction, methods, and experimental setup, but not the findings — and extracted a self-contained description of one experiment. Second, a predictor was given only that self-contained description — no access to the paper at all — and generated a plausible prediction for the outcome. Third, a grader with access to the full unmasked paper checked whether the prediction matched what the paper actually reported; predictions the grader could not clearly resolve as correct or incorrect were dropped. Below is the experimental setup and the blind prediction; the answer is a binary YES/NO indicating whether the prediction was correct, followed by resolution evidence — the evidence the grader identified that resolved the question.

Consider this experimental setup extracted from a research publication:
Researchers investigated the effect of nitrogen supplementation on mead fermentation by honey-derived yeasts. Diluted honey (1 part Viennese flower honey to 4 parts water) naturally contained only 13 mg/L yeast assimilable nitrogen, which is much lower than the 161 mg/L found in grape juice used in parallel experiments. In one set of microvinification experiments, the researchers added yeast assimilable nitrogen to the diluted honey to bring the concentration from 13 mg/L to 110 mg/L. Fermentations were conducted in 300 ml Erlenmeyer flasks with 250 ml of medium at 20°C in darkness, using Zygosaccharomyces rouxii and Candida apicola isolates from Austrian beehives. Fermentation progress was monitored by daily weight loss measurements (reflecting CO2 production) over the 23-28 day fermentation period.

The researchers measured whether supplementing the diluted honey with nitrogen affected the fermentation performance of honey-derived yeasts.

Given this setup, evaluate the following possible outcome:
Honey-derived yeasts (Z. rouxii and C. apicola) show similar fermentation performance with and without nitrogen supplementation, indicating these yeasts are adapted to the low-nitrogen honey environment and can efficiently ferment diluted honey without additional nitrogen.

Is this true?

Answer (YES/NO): NO